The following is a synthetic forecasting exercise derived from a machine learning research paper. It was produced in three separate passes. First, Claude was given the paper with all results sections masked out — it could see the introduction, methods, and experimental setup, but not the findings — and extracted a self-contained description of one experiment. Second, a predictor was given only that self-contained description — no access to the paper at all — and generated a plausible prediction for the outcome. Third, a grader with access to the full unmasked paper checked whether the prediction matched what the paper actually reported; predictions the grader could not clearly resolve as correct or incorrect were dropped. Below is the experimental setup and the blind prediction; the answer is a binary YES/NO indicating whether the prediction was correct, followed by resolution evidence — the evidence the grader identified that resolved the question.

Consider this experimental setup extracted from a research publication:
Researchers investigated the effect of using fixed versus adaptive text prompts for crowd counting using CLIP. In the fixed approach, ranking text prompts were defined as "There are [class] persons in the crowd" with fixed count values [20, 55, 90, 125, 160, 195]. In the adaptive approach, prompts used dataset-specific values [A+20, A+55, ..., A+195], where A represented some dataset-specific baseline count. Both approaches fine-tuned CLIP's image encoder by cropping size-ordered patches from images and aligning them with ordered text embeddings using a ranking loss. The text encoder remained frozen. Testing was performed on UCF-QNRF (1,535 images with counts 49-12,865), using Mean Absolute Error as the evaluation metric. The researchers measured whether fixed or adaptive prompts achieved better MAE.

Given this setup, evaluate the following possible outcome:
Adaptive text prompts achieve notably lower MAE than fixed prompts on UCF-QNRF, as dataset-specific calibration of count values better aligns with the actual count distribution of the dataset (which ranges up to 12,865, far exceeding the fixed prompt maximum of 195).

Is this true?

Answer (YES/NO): NO